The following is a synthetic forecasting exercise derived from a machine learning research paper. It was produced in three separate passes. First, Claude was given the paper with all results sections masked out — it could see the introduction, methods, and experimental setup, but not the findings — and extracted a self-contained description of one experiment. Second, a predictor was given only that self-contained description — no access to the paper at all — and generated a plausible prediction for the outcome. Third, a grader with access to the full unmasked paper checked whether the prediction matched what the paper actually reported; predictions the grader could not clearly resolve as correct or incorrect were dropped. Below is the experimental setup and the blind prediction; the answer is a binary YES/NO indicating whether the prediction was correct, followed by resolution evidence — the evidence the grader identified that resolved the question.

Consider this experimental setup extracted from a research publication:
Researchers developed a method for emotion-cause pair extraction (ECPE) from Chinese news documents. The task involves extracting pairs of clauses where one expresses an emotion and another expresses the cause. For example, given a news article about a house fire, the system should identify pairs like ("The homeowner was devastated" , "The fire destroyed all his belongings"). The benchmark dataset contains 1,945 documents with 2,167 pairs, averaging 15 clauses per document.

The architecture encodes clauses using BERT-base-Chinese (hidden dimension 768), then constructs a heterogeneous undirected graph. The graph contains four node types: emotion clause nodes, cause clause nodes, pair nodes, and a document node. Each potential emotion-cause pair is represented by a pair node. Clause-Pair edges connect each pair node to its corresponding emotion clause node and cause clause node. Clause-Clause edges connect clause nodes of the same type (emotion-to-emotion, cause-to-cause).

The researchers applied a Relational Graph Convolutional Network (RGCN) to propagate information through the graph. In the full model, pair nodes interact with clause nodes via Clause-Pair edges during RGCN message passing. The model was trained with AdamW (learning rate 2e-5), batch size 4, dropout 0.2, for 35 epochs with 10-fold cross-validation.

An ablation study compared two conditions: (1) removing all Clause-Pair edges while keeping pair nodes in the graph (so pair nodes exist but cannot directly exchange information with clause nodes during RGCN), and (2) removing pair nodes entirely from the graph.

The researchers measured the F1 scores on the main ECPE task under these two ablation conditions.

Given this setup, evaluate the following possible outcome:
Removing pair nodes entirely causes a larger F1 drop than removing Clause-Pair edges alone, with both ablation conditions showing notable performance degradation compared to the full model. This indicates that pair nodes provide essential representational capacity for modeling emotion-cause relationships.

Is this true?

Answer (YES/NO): YES